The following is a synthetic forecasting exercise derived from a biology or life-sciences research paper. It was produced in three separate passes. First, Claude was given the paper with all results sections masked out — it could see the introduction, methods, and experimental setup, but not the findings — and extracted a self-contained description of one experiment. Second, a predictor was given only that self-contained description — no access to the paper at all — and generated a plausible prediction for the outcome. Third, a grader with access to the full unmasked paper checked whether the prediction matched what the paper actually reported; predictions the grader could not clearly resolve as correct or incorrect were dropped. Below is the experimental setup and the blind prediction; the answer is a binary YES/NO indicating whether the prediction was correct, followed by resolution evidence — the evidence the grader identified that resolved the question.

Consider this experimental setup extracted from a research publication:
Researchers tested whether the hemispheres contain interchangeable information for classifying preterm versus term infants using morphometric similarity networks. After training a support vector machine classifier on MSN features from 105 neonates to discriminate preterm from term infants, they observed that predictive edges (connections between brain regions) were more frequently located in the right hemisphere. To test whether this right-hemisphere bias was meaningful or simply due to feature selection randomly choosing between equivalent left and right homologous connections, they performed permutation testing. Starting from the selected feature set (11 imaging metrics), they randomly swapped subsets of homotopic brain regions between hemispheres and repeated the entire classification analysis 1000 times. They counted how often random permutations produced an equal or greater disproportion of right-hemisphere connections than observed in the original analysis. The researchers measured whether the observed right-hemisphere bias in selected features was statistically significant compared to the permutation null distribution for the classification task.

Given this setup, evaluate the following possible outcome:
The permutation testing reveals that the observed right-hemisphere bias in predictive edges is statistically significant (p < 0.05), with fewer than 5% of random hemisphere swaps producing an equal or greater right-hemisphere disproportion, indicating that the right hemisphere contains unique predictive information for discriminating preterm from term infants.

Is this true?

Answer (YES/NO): NO